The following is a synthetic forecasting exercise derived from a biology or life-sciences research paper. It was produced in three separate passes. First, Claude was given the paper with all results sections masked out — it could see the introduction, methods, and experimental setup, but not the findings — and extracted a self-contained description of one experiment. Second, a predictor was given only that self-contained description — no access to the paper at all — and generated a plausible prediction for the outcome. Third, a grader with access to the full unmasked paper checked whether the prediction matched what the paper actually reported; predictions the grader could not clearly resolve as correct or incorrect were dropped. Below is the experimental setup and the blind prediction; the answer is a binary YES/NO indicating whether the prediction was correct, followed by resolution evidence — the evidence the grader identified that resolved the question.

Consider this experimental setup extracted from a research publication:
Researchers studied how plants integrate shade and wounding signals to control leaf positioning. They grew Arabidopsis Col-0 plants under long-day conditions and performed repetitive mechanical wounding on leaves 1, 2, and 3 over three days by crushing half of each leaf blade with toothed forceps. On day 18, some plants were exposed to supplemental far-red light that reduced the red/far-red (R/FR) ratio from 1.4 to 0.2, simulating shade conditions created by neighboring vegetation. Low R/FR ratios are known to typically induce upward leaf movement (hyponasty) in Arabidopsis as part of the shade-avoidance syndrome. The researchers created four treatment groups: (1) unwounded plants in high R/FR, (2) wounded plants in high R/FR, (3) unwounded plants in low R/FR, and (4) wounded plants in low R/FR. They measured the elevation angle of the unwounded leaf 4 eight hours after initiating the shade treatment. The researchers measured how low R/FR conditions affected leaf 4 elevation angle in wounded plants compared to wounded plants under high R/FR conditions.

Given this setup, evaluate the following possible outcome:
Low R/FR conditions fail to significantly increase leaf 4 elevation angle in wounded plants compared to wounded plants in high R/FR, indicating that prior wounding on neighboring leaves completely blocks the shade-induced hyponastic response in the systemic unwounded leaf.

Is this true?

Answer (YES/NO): NO